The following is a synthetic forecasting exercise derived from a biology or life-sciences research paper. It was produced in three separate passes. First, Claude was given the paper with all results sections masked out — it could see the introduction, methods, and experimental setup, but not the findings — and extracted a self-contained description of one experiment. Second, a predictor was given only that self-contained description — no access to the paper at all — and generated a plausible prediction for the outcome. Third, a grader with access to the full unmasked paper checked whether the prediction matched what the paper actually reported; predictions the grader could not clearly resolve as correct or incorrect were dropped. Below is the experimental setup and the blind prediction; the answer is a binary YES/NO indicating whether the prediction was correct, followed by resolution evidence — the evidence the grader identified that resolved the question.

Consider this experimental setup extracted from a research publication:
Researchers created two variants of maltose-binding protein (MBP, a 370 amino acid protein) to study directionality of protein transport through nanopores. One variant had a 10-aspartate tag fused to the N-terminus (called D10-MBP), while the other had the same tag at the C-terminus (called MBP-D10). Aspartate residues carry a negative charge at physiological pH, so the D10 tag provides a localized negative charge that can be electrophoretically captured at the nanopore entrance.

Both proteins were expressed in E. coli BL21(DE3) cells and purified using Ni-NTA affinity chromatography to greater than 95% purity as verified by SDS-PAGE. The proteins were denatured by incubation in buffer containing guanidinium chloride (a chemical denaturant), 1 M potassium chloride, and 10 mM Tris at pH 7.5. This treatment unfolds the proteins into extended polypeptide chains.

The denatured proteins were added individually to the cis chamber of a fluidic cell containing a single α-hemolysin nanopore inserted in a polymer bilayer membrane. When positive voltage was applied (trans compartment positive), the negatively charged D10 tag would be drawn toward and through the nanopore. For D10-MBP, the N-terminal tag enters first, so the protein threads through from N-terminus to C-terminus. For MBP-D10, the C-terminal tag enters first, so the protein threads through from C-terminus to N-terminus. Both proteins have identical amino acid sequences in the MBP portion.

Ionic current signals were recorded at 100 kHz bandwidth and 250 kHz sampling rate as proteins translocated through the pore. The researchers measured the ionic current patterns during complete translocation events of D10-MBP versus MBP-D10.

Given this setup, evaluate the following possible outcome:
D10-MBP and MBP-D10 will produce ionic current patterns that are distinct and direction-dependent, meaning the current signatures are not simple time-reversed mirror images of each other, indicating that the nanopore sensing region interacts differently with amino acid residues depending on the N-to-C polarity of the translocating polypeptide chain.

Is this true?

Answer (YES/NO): NO